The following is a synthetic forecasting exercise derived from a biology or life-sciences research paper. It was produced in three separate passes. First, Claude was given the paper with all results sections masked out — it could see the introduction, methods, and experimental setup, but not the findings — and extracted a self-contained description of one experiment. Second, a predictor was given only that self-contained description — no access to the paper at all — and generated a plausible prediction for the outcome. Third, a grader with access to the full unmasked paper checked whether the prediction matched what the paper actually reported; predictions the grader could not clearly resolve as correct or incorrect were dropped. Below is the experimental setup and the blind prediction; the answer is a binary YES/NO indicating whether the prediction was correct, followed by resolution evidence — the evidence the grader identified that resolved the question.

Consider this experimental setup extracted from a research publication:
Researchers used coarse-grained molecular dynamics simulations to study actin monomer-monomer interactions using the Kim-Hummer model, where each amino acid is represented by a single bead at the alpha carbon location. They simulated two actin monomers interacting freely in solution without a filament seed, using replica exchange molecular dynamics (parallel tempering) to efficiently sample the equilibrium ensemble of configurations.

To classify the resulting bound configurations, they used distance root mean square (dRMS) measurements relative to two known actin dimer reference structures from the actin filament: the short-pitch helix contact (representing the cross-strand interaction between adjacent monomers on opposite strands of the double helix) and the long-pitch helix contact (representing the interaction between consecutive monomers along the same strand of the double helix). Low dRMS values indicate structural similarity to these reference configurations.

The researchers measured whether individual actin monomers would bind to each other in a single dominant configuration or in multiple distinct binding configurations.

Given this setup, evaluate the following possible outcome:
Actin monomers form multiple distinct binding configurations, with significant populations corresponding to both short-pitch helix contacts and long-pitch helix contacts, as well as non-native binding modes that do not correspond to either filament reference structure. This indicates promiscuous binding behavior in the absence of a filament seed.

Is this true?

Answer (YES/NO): NO